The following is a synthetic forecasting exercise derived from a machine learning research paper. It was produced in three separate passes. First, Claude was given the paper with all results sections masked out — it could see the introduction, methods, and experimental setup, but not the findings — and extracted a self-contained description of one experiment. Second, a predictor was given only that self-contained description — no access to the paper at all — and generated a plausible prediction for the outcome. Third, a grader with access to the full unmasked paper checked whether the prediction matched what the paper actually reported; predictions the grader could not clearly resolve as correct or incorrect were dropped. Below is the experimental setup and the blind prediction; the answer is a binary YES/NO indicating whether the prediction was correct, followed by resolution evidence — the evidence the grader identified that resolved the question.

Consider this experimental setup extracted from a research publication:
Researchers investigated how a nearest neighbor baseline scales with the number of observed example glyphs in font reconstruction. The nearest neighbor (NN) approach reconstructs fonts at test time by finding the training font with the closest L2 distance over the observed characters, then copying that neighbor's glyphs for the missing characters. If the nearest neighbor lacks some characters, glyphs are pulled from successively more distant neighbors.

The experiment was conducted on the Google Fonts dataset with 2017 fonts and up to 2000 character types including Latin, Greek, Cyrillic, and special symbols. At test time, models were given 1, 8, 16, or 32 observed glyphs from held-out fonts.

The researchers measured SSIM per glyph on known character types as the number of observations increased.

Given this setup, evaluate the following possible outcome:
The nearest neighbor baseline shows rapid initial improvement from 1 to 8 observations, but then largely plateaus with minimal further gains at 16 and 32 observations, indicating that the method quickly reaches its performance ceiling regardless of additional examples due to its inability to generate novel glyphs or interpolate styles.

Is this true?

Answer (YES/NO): NO